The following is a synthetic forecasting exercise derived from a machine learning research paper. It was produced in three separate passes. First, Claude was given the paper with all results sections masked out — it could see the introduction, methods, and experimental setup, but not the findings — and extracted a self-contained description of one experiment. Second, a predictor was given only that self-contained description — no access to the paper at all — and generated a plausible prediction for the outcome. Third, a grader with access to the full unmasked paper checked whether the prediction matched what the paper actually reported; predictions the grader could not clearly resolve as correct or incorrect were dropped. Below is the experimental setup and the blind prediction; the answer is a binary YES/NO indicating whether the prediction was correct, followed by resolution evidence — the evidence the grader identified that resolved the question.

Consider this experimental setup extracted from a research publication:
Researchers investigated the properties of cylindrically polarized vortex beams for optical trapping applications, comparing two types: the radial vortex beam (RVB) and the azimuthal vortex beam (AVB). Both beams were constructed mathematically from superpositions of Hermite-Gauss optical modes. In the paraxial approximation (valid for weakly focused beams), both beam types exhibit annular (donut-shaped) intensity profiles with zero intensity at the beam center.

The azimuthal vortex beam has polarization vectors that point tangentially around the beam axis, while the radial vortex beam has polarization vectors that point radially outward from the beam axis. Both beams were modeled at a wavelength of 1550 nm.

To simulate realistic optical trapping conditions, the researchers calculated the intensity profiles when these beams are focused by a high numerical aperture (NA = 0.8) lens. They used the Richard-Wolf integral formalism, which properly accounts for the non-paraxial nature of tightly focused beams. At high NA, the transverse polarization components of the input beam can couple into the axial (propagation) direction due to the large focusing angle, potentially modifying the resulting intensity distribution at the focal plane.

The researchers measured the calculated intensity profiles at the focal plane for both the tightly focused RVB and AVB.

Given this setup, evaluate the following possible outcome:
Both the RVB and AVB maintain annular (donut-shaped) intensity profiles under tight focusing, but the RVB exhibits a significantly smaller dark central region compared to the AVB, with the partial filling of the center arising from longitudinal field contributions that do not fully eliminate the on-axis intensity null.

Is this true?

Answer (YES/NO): NO